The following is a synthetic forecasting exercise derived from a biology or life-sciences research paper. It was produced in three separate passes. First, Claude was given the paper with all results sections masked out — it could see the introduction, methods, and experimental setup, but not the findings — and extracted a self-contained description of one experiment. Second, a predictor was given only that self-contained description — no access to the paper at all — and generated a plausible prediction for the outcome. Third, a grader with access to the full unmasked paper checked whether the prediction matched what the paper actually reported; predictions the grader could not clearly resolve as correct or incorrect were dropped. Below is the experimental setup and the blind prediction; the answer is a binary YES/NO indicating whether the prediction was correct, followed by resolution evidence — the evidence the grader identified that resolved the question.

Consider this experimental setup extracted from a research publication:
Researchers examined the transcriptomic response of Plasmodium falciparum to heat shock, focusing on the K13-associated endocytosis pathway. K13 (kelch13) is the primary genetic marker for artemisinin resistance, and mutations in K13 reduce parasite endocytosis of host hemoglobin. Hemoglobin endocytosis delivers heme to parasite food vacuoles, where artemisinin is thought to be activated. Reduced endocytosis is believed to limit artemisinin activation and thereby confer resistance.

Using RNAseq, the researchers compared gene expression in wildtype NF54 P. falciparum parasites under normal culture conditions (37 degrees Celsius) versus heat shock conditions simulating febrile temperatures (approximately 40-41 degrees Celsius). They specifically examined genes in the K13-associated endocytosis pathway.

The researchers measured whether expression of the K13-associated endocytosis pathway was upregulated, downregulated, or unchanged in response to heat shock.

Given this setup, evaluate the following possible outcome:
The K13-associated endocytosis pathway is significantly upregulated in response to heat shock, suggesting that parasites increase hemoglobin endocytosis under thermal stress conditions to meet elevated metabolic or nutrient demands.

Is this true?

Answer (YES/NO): NO